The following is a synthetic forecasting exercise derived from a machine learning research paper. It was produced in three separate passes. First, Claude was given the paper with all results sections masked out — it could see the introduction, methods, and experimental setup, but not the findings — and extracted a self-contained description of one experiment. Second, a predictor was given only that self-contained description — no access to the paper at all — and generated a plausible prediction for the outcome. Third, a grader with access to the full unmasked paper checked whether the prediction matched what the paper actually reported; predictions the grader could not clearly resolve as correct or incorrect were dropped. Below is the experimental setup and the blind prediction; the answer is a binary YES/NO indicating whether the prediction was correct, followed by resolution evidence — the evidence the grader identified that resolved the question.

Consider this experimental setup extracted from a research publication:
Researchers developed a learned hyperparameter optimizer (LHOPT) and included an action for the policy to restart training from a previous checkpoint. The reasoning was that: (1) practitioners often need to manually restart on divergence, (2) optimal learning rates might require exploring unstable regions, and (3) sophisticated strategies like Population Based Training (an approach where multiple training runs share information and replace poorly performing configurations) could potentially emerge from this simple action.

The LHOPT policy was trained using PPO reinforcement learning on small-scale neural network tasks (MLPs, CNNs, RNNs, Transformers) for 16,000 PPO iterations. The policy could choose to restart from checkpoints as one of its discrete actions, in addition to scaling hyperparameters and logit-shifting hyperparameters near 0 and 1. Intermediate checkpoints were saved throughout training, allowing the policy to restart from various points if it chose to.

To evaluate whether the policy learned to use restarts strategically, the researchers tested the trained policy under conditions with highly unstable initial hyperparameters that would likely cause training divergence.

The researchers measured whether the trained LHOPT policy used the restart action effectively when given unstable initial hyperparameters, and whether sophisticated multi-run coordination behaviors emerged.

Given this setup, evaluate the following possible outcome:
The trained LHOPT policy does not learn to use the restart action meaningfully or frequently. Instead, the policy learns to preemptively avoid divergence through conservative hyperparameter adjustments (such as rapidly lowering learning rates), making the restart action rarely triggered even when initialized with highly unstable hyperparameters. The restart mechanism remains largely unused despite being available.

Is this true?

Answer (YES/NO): NO